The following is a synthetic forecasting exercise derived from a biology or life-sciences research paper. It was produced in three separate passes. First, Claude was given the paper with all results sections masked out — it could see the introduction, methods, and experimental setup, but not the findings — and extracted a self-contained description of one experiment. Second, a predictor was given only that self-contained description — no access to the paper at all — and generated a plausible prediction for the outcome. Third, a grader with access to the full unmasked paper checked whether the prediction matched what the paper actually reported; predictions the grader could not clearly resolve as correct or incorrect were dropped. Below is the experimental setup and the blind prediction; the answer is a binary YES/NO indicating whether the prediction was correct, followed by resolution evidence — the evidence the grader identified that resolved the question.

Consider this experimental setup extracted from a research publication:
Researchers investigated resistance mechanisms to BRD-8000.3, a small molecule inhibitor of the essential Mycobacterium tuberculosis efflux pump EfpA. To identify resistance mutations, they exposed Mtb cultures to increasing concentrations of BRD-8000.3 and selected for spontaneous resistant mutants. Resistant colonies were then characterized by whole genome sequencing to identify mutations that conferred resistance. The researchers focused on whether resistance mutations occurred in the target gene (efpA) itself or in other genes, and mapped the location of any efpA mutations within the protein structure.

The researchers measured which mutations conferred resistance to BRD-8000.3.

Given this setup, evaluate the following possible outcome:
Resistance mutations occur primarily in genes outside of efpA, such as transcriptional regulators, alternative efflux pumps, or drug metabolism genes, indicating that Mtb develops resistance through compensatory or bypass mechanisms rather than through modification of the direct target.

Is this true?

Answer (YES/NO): NO